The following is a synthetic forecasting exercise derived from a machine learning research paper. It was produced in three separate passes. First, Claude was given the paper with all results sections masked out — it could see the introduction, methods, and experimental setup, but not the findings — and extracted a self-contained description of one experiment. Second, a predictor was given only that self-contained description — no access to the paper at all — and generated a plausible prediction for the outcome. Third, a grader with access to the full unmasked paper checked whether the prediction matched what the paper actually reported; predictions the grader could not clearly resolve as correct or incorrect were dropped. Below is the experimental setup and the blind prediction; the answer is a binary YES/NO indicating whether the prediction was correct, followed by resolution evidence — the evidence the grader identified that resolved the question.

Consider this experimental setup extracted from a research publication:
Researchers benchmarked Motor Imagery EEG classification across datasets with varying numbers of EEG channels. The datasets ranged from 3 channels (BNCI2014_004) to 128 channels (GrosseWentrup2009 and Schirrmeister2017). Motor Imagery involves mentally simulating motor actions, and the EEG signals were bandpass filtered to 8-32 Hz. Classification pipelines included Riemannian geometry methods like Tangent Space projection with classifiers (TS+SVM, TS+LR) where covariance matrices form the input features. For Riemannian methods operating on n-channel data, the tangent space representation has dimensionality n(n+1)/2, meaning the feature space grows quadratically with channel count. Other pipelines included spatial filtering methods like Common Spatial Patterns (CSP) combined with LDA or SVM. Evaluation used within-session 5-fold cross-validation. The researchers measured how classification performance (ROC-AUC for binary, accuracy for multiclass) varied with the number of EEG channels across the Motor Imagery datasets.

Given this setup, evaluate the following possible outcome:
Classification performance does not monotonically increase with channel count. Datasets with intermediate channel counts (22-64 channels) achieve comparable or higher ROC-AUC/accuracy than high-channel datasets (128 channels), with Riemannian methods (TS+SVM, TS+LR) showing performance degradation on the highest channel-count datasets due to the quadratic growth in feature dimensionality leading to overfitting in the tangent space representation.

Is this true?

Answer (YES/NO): NO